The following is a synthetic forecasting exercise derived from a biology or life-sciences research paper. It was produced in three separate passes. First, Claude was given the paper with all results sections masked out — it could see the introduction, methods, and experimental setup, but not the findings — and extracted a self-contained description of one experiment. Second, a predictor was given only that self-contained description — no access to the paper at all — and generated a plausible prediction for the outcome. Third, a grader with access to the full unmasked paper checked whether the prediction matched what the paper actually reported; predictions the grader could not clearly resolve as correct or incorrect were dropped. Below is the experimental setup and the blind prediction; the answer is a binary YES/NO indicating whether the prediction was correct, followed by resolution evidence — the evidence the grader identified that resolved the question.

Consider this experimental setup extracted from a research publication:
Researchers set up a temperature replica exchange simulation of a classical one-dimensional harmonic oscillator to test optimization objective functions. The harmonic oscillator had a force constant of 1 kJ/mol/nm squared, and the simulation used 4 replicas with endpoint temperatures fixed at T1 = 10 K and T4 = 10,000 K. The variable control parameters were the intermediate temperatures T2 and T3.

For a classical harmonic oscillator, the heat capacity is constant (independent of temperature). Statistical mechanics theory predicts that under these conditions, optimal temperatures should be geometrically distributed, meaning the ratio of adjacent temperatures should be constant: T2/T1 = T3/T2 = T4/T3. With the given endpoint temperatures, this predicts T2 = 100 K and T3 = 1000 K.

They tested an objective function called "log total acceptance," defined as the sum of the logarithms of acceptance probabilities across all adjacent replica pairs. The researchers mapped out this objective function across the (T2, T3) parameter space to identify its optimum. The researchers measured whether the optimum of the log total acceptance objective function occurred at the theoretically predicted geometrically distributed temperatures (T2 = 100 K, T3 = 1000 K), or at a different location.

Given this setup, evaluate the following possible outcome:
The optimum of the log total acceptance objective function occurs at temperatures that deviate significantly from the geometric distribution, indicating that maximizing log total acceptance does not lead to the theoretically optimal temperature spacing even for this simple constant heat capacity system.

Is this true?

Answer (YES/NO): NO